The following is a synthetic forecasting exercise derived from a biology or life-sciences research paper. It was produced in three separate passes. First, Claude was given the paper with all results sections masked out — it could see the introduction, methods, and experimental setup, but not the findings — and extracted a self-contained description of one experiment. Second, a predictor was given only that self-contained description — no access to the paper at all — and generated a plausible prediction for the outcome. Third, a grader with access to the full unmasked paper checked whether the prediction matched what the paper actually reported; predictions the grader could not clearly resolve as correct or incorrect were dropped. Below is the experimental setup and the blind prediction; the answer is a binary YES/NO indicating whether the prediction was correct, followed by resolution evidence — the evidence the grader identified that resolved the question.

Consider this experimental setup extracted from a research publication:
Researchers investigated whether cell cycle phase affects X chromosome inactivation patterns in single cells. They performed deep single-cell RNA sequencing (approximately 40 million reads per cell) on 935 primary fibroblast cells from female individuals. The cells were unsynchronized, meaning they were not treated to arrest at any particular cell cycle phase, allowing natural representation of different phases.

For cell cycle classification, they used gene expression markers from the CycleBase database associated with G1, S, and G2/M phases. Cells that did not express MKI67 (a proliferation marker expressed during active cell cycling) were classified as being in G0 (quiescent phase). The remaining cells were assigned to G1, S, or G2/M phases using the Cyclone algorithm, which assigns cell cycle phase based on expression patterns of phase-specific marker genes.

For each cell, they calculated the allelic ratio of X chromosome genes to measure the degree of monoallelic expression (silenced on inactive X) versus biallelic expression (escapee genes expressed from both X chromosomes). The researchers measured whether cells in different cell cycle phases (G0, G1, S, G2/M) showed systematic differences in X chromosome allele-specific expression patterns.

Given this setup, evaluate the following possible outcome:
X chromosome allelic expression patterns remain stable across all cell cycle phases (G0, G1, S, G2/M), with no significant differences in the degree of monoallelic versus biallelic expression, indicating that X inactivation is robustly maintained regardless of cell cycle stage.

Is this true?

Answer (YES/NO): NO